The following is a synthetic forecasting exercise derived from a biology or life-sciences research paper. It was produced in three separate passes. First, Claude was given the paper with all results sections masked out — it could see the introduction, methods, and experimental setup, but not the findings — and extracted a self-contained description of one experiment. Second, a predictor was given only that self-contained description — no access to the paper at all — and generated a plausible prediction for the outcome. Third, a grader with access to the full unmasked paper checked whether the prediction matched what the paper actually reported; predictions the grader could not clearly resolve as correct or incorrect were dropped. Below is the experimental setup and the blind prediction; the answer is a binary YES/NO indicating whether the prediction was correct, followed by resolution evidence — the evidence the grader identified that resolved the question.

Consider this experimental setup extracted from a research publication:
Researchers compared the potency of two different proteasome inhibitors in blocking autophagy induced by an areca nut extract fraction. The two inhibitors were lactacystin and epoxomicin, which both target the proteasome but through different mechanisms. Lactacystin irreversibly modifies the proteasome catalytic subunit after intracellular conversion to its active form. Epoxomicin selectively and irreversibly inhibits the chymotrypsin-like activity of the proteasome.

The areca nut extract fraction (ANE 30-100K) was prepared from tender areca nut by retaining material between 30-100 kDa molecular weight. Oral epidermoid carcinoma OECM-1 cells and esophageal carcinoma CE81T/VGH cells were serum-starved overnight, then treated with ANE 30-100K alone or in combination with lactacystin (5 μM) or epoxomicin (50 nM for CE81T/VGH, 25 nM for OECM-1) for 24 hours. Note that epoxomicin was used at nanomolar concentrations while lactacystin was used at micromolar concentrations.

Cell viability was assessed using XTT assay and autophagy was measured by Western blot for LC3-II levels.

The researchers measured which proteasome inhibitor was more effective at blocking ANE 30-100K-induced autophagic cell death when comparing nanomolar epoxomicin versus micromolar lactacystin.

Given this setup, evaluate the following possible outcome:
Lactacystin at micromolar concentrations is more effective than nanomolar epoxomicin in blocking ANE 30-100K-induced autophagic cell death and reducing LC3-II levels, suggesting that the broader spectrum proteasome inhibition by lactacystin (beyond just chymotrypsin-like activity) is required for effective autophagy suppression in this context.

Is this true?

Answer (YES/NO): NO